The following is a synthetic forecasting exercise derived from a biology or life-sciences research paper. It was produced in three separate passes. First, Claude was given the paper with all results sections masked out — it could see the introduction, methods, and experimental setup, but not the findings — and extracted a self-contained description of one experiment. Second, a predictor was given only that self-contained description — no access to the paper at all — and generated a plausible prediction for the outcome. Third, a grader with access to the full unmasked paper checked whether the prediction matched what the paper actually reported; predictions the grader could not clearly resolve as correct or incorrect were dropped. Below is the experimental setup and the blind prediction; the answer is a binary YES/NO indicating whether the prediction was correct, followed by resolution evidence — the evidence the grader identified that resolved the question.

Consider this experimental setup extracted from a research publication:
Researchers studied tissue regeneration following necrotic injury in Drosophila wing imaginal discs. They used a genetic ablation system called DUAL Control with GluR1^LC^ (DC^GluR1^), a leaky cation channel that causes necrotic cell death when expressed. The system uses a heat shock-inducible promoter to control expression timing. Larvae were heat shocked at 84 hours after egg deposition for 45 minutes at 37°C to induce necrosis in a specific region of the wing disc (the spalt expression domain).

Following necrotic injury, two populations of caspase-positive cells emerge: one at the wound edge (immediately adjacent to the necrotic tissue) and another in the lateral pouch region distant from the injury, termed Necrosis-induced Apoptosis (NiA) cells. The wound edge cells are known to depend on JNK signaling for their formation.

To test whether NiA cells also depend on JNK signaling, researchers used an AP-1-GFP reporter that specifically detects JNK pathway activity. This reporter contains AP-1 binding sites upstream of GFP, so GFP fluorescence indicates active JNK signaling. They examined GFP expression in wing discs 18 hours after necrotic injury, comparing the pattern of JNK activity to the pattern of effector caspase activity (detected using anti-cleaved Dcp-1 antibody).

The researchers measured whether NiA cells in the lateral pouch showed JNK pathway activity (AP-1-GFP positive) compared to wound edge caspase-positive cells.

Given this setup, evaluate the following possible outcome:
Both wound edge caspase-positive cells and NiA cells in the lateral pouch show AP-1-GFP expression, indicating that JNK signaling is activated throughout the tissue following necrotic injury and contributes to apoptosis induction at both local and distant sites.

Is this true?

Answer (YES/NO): NO